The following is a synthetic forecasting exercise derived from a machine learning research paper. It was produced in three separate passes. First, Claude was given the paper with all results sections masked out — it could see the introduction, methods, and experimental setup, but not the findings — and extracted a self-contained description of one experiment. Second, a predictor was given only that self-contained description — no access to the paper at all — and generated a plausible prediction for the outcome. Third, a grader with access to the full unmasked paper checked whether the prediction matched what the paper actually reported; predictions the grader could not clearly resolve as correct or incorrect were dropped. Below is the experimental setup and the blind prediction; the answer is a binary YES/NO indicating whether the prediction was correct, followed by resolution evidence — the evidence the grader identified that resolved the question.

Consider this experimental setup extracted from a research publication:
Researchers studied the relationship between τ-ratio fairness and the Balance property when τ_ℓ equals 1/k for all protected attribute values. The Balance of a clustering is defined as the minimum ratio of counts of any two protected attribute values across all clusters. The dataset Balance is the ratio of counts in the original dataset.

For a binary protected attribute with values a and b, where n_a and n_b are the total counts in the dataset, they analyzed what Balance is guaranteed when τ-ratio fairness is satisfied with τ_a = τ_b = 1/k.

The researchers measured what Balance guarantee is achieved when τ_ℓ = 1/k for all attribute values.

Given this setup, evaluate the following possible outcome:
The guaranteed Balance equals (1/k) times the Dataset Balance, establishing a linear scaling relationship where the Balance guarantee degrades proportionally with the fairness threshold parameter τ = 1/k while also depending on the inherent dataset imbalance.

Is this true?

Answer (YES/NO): NO